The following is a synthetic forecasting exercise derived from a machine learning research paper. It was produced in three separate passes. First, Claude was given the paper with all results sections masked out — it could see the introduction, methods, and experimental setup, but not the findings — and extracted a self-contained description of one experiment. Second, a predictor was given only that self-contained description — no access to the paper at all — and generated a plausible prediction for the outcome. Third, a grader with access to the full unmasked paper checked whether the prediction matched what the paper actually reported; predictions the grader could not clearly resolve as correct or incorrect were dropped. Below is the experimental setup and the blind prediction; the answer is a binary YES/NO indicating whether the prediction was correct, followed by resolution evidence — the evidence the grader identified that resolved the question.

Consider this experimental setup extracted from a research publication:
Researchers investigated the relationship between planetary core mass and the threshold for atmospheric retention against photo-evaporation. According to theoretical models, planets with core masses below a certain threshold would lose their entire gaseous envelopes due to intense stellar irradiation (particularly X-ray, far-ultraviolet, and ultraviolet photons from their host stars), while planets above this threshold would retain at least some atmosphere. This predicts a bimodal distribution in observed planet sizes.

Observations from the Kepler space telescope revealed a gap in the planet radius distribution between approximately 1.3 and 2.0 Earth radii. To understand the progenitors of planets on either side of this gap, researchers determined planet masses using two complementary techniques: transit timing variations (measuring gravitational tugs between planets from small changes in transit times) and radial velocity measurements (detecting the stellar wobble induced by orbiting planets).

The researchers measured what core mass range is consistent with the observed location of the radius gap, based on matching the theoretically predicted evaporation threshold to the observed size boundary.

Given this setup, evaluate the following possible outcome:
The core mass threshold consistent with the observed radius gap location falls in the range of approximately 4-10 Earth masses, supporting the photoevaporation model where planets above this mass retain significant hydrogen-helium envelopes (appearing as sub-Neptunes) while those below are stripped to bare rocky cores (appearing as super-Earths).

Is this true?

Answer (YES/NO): NO